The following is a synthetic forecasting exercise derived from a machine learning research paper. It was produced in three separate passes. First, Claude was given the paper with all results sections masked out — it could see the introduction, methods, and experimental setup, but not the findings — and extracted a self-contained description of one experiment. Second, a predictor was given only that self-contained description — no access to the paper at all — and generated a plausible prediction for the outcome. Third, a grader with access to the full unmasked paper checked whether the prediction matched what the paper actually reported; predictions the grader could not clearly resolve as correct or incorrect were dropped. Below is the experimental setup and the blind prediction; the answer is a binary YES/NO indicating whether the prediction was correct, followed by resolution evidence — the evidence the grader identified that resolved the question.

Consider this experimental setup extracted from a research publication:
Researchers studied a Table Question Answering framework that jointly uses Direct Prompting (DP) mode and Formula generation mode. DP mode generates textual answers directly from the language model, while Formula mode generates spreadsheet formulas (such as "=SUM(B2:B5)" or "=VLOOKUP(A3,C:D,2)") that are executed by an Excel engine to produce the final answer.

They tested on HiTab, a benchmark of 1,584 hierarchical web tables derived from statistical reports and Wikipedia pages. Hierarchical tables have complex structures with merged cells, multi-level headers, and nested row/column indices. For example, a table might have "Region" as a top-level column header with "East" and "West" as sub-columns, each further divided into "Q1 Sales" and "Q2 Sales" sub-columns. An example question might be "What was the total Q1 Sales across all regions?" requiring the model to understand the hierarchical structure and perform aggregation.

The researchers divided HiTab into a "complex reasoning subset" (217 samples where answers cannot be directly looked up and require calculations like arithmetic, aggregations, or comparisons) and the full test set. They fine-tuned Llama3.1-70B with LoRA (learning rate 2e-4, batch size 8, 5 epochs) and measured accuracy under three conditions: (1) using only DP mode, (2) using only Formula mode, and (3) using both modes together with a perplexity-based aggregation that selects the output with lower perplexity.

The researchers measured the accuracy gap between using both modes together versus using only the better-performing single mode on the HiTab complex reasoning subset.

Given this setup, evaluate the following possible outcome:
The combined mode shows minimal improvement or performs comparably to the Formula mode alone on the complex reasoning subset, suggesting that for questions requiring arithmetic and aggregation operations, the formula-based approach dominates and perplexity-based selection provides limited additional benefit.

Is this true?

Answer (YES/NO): YES